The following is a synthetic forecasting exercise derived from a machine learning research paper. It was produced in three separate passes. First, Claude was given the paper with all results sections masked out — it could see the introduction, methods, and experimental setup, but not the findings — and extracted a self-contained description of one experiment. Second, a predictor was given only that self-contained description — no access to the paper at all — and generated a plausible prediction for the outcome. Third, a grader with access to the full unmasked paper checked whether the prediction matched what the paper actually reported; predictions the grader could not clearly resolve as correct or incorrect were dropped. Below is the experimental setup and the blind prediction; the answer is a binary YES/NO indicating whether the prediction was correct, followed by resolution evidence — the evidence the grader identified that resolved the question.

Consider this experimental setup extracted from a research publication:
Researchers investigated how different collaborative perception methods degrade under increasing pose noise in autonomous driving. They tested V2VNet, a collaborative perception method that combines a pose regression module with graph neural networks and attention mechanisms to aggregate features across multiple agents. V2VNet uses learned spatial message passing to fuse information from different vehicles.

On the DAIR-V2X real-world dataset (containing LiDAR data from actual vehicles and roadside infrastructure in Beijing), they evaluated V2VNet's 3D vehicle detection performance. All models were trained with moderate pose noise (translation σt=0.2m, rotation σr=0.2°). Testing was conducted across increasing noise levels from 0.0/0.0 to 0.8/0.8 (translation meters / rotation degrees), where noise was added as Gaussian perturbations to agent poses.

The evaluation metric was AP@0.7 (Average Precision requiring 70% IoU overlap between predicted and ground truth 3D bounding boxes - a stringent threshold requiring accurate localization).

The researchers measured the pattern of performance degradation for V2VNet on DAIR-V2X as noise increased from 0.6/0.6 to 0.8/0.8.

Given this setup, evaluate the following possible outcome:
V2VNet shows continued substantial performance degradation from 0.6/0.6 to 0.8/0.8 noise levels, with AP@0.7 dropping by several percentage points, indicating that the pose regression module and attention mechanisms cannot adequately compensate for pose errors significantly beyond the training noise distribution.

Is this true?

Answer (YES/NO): YES